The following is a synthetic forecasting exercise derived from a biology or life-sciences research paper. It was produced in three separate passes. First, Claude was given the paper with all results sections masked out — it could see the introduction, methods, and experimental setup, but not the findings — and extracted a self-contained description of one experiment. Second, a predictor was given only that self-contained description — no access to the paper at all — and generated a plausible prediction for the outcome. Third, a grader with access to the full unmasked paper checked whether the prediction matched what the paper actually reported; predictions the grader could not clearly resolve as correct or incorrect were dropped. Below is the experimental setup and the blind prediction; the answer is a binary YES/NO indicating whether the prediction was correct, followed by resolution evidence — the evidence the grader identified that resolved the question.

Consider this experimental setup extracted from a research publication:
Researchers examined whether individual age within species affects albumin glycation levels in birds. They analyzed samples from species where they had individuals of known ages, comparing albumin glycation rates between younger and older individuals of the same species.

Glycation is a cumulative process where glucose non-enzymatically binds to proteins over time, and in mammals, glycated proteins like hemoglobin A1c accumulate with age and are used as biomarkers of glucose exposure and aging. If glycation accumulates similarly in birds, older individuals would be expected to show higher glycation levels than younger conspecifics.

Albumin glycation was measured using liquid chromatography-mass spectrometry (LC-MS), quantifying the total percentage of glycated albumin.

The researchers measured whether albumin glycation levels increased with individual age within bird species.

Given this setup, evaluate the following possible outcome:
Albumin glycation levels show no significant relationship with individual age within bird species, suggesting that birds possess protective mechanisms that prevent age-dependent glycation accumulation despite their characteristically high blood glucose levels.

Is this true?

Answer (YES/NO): YES